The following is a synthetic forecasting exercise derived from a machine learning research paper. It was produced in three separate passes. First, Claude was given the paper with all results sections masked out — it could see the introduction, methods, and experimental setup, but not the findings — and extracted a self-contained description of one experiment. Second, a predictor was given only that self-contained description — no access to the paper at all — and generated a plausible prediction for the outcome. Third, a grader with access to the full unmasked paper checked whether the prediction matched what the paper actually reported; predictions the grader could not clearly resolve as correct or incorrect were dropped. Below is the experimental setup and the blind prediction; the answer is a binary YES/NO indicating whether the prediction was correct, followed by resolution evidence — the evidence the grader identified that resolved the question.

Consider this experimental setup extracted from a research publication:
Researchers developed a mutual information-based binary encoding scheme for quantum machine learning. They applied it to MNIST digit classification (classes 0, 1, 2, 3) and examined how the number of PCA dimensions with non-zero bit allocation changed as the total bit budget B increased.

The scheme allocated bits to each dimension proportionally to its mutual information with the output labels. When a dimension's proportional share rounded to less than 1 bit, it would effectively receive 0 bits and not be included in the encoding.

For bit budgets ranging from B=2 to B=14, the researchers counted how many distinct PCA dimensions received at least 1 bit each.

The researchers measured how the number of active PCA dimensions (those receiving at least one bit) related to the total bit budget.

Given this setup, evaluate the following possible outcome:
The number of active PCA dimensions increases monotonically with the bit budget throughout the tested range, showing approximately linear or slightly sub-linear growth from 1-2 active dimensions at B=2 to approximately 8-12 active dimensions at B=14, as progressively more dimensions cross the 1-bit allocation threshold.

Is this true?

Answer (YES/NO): NO